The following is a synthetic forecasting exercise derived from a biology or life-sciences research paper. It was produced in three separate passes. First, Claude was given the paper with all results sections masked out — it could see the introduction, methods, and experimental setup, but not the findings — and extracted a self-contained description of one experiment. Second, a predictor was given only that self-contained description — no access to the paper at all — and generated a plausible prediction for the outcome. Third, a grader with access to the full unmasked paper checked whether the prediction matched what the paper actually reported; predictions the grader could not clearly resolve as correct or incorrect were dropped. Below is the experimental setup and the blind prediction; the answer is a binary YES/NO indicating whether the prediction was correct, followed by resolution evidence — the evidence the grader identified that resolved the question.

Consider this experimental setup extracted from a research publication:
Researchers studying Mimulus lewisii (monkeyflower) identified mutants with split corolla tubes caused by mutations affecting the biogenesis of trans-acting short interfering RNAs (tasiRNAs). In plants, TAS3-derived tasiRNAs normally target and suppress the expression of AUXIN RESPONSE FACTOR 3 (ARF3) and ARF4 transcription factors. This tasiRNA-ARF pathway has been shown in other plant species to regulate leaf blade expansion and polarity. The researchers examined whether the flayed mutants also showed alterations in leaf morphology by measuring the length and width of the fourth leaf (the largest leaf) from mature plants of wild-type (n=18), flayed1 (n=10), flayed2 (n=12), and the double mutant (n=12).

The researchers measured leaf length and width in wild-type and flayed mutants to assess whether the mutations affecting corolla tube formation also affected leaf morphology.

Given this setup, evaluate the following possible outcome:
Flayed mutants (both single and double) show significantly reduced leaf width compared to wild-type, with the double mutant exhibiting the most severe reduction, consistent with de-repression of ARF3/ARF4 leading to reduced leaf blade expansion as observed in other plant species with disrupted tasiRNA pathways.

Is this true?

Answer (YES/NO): NO